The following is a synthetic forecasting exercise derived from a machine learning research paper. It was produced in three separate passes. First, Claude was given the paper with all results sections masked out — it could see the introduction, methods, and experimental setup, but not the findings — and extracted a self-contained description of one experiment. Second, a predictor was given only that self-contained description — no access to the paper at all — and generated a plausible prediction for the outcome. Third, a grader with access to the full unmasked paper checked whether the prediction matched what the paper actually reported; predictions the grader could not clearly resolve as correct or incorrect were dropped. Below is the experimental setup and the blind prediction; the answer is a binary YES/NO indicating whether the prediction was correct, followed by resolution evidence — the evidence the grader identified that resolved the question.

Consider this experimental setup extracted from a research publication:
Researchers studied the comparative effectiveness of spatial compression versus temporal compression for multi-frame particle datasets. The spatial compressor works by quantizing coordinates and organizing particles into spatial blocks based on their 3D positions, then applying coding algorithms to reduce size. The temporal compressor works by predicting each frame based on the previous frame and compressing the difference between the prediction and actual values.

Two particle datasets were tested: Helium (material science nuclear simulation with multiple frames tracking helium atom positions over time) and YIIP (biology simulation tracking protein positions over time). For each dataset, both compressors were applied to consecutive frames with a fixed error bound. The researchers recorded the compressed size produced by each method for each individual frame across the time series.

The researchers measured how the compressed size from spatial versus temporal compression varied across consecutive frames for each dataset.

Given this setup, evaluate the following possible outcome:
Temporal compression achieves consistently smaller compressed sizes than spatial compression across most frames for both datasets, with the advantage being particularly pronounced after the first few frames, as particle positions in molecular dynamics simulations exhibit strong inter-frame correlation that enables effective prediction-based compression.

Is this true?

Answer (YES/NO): NO